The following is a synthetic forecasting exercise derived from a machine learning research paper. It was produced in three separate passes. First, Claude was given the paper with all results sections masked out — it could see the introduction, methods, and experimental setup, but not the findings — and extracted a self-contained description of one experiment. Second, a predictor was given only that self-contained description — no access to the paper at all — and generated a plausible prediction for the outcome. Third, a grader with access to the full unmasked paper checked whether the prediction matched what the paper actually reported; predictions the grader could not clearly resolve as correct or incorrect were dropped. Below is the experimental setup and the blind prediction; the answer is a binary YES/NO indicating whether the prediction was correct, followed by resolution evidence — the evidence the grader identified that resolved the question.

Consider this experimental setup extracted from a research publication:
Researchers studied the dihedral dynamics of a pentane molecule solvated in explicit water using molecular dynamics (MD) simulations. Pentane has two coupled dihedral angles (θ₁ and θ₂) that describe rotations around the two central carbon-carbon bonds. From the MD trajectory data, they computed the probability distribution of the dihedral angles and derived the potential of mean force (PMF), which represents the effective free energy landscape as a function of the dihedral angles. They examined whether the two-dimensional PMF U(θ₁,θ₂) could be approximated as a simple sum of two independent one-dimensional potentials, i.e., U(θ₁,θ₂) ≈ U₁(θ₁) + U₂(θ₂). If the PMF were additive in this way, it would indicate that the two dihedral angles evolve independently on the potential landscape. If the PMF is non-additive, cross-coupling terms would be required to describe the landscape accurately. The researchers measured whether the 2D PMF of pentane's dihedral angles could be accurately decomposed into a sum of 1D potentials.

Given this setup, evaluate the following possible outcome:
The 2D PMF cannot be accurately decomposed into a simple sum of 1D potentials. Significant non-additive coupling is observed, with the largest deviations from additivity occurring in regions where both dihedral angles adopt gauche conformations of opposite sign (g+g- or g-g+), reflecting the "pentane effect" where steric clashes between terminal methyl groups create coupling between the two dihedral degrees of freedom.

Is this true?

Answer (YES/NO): YES